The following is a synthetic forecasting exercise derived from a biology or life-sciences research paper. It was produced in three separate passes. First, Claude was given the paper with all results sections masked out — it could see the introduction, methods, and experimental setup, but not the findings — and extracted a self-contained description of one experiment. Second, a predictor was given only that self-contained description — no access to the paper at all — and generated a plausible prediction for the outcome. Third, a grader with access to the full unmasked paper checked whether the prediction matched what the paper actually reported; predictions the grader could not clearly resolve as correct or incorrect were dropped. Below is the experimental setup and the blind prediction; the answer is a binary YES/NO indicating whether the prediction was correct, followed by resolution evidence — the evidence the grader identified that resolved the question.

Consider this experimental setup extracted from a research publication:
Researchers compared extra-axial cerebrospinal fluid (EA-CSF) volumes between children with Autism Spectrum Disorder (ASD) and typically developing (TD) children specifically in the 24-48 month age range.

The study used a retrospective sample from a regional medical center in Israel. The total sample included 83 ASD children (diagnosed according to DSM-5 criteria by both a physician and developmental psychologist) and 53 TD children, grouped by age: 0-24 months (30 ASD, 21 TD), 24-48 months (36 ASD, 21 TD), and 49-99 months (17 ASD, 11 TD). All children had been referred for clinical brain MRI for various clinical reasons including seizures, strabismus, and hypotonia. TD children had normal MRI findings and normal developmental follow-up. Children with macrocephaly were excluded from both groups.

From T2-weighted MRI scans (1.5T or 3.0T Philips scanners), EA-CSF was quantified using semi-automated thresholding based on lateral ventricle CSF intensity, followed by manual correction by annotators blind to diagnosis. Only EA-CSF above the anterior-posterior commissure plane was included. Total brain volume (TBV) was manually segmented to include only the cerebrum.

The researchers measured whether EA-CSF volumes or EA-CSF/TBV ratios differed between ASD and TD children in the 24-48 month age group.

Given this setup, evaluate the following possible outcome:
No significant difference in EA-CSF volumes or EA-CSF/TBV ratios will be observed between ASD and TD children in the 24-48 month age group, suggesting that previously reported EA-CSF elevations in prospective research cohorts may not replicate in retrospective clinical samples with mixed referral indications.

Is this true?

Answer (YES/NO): YES